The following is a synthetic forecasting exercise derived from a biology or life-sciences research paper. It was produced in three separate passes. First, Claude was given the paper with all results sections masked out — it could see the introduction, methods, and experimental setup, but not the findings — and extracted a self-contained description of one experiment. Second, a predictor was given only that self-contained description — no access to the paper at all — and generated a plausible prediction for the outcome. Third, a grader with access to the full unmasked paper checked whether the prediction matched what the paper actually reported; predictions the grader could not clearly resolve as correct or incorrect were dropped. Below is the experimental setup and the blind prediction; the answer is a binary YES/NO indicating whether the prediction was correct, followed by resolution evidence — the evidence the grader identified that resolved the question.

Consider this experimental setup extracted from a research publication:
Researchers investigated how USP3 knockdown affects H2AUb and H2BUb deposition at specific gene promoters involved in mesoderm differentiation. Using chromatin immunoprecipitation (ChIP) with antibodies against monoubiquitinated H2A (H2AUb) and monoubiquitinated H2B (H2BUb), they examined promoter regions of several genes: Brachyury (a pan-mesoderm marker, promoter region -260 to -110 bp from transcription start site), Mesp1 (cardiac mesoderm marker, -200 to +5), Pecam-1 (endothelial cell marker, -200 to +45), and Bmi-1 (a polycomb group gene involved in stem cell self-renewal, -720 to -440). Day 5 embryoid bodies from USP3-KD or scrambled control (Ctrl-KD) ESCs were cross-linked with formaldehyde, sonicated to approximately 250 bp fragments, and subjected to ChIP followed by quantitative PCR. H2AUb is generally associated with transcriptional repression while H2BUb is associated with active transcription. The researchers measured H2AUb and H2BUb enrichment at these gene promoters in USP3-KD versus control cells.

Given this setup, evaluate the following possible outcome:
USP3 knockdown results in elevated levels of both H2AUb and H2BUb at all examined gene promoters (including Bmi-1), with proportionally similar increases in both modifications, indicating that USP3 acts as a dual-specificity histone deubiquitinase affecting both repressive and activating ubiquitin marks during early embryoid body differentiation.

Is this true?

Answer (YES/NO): NO